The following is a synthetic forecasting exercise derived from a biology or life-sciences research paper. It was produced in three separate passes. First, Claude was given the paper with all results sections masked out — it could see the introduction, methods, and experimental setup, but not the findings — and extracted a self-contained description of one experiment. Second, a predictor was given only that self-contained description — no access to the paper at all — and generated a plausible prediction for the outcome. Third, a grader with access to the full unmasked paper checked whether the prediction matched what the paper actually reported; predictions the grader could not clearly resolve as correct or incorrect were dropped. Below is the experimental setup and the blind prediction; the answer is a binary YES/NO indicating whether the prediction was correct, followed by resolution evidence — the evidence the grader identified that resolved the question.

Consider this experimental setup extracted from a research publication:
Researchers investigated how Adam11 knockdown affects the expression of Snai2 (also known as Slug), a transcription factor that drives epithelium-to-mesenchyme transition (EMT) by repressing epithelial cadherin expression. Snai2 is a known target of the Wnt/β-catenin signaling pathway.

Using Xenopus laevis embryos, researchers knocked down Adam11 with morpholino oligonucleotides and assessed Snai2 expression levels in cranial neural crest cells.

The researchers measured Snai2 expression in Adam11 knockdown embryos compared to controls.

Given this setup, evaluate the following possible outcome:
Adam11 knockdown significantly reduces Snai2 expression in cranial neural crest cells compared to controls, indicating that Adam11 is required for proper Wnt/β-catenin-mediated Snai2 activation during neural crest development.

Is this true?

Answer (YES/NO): NO